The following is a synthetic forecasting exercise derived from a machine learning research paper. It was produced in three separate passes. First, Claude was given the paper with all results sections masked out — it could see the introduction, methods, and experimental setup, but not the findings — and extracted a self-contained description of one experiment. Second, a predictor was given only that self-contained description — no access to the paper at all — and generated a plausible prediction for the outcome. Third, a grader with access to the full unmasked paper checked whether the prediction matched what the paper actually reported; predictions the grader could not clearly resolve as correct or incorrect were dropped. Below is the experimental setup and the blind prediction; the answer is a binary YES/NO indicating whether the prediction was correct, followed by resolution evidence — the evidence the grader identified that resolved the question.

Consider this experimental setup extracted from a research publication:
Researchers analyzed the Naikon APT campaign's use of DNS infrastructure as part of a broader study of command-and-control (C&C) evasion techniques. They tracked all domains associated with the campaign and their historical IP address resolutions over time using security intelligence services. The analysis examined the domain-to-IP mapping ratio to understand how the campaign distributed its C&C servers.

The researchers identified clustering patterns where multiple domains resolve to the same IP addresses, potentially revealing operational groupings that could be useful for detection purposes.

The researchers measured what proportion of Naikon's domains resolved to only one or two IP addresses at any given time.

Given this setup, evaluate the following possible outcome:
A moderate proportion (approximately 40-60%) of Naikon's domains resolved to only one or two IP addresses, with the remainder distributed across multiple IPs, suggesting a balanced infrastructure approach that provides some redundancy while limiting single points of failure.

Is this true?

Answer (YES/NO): NO